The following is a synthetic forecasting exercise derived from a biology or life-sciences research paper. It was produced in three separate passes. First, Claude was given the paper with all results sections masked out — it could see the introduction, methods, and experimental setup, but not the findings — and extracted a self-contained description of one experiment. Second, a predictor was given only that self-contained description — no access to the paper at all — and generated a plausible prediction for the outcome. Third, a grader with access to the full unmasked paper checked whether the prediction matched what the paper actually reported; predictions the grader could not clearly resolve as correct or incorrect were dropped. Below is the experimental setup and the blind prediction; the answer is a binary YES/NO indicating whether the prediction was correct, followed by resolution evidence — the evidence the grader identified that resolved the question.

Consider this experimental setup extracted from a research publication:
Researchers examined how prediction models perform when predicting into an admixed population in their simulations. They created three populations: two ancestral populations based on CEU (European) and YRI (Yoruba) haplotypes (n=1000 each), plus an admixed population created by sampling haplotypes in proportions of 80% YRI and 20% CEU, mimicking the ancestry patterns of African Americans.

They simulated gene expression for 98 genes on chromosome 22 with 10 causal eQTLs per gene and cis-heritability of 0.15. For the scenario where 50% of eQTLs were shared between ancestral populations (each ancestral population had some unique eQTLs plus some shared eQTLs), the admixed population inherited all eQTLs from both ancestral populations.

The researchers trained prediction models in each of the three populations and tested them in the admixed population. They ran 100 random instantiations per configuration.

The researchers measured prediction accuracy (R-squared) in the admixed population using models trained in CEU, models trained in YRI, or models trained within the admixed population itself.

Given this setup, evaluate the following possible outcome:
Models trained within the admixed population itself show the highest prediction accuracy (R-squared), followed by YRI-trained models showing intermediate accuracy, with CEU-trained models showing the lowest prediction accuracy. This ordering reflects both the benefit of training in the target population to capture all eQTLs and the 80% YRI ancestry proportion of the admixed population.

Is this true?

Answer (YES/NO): YES